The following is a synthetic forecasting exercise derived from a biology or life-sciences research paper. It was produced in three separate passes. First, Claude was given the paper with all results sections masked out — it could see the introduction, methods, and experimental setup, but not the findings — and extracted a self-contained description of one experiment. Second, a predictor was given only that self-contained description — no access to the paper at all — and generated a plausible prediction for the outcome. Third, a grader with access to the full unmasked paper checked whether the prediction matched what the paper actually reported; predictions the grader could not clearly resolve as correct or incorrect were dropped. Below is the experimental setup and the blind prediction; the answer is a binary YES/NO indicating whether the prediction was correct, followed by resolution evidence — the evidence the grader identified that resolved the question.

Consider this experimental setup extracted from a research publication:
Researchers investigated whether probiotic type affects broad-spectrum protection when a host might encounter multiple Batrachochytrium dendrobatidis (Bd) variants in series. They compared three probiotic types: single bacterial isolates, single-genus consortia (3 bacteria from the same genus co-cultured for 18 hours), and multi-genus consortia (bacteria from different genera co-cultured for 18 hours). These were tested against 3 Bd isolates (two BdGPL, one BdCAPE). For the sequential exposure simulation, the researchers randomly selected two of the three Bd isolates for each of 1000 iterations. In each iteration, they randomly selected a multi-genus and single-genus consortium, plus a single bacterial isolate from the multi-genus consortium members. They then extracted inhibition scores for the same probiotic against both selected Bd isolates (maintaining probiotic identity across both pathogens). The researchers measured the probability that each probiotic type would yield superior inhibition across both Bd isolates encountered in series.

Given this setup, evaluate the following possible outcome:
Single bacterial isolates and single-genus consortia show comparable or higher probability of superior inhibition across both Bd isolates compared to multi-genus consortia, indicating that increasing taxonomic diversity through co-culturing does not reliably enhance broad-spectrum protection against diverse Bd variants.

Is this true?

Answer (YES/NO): NO